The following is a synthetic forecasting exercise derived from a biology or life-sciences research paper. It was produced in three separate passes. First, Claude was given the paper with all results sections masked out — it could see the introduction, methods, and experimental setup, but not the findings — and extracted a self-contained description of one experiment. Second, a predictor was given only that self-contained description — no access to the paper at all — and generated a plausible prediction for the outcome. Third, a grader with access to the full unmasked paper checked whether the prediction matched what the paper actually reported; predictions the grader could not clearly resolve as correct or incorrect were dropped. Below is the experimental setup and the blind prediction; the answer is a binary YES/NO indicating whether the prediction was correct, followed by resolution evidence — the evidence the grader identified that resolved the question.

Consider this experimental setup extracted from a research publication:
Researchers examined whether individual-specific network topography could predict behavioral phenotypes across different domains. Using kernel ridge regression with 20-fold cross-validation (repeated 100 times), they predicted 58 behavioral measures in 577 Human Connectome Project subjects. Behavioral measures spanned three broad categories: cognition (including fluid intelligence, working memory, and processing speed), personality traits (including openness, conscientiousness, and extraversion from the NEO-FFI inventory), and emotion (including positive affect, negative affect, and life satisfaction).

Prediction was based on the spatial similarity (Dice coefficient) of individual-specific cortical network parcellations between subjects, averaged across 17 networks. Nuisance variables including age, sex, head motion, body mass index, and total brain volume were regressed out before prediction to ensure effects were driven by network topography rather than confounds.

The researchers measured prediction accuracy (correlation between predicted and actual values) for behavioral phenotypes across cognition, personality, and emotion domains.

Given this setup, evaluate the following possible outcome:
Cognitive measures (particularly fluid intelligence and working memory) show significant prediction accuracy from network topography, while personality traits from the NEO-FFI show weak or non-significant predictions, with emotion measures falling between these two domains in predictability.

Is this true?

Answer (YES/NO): NO